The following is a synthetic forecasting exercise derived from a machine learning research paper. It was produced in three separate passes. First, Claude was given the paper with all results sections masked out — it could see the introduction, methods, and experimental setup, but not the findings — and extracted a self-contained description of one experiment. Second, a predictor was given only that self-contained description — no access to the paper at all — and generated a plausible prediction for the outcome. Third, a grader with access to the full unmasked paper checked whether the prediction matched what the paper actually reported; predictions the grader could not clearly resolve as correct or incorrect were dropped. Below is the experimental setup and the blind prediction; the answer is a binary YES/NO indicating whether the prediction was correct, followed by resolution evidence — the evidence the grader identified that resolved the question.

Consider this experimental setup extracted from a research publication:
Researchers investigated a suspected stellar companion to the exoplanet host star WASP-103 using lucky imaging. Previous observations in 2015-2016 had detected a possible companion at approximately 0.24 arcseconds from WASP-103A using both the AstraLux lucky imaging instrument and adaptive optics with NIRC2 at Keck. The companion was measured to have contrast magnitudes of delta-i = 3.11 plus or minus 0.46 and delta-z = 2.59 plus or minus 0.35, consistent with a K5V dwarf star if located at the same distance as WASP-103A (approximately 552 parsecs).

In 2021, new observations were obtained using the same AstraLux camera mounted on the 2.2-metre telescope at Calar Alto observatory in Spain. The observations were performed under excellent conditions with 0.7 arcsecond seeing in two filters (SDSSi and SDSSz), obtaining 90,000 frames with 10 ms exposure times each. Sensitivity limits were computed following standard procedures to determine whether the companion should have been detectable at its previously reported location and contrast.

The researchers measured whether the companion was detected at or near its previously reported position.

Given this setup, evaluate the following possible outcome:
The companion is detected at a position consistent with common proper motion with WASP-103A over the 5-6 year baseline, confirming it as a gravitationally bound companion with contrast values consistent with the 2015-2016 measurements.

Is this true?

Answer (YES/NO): NO